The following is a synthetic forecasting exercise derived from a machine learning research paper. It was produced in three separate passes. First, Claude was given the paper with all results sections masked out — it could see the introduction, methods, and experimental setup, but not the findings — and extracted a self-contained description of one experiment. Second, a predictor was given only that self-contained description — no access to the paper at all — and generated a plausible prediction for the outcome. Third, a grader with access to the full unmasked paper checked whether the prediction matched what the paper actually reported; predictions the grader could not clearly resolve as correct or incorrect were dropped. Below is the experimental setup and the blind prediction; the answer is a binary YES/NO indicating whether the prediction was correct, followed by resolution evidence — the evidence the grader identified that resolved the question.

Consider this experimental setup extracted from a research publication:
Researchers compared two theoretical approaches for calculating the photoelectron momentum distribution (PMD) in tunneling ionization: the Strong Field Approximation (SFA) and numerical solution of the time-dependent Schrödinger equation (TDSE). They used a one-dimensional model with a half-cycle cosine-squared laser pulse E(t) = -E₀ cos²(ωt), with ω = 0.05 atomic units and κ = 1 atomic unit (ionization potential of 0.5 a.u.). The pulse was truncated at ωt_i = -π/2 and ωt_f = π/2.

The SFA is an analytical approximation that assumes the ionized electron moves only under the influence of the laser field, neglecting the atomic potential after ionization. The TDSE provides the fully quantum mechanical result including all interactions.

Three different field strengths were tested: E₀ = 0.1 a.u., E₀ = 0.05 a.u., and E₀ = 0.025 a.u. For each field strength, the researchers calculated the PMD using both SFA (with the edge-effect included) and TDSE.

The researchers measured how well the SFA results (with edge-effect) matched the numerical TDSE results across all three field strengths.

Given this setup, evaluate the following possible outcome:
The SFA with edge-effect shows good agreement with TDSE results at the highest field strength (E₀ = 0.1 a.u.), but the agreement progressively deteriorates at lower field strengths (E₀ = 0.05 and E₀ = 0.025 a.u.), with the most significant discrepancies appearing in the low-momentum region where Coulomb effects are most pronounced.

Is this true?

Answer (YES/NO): NO